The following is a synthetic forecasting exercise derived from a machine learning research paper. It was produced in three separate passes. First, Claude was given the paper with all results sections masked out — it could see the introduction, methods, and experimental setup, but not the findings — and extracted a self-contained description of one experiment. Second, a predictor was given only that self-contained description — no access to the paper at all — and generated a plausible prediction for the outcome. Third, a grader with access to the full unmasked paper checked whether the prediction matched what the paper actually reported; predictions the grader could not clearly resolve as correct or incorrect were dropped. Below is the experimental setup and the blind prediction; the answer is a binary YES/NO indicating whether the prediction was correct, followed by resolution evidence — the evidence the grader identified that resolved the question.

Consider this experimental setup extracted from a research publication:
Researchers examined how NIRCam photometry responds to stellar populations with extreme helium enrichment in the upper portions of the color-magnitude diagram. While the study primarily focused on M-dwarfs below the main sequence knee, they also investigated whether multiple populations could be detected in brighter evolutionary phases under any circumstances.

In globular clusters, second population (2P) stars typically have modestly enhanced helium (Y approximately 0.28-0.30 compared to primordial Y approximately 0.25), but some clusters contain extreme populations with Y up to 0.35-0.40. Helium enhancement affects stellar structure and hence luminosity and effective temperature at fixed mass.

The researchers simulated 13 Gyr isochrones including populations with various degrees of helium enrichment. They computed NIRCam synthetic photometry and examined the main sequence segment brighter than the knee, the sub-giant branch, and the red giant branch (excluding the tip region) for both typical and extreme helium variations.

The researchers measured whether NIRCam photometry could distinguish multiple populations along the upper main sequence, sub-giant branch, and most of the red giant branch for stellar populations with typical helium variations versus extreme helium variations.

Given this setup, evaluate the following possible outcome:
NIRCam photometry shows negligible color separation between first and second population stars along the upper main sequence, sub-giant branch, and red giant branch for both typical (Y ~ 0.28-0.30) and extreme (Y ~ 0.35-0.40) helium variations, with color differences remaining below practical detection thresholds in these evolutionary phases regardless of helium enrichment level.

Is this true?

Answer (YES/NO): NO